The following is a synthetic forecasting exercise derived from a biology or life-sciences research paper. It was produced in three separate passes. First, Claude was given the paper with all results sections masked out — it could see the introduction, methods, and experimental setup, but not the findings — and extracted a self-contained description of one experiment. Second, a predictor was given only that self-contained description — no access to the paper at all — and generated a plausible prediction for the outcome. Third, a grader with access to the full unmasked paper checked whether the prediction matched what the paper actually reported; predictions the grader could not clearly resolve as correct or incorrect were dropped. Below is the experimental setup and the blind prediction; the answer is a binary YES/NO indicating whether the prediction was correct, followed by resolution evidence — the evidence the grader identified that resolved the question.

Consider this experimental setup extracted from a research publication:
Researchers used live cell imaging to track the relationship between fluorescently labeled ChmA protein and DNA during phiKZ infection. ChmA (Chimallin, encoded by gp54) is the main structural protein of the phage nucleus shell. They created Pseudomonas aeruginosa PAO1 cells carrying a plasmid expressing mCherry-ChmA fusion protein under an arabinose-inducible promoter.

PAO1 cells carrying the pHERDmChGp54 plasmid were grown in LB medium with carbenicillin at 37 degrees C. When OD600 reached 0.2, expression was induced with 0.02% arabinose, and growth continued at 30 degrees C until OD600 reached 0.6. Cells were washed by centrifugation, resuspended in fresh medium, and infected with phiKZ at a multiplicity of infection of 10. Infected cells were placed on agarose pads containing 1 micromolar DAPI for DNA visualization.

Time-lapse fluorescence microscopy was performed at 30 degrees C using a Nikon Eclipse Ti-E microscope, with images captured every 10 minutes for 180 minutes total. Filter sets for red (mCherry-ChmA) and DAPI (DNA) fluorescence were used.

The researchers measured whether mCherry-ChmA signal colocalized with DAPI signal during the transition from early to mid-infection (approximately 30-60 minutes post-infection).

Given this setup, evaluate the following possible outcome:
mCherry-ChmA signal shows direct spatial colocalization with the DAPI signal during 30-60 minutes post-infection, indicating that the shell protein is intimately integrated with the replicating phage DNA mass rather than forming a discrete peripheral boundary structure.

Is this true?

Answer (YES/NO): NO